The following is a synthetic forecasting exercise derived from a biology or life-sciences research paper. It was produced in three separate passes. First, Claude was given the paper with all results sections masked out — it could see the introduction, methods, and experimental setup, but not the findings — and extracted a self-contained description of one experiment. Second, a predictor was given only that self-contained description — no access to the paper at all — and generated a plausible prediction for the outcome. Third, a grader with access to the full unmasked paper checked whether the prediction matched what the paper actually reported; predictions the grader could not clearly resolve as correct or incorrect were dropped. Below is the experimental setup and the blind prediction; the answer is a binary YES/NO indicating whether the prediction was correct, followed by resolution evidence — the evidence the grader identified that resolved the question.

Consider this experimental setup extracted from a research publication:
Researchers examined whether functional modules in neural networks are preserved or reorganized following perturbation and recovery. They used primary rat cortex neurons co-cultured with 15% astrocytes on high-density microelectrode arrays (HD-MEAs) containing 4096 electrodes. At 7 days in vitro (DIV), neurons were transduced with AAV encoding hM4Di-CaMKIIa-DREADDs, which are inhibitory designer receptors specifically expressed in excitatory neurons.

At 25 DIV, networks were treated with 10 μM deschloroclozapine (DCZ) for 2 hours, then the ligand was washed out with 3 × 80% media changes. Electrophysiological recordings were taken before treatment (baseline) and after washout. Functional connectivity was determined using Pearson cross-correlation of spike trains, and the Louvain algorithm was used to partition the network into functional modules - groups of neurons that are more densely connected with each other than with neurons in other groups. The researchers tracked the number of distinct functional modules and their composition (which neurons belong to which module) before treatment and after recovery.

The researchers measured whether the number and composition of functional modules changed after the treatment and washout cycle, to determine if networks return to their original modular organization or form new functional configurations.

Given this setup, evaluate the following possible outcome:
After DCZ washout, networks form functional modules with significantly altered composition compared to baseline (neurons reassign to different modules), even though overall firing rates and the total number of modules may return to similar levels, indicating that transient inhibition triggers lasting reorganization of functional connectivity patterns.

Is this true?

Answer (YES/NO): YES